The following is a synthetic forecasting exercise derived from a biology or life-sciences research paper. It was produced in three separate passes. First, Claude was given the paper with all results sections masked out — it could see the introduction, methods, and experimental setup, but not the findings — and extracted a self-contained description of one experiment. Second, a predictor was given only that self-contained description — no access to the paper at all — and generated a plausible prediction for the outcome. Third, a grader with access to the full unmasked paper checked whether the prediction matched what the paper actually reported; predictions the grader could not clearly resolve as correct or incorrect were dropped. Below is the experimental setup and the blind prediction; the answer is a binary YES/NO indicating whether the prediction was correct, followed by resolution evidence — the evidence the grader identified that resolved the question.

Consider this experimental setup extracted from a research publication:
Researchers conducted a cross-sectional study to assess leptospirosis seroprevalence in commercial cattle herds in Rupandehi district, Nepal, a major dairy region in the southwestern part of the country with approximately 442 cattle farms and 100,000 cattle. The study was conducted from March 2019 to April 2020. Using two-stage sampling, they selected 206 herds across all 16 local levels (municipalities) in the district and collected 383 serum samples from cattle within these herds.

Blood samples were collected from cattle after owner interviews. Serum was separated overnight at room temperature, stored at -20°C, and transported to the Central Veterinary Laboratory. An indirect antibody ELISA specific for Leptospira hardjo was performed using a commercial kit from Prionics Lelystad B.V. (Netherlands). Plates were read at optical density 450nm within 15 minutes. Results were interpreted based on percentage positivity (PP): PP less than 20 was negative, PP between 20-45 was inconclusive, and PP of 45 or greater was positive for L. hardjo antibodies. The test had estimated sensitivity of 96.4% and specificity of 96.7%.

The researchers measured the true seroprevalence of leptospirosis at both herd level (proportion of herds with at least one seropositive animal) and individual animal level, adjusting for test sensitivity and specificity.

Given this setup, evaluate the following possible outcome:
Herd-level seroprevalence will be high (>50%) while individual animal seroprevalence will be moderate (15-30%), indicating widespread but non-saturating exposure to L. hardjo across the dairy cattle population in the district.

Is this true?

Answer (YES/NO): NO